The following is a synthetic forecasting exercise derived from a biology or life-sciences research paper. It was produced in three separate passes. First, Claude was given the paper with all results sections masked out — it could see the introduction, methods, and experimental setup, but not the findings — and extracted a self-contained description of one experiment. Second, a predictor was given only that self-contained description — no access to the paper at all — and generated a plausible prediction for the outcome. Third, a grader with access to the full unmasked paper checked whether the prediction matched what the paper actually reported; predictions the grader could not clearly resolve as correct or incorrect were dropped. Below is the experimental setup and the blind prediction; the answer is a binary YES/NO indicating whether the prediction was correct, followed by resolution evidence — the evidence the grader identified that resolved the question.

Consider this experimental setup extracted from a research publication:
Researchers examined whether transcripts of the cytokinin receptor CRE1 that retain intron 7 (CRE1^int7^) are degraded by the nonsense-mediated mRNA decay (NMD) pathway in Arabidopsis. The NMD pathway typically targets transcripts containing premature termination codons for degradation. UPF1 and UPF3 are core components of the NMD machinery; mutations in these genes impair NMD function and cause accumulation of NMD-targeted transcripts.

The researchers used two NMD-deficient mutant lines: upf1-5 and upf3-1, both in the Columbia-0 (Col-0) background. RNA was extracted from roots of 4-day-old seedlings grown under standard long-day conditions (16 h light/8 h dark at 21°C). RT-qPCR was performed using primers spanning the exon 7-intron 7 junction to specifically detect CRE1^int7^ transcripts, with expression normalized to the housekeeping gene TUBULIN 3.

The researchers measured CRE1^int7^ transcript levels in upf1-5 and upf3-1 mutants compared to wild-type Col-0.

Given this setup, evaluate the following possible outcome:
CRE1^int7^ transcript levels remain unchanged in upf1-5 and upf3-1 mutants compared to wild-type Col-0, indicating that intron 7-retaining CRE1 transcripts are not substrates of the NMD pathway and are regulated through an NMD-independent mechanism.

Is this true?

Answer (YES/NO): YES